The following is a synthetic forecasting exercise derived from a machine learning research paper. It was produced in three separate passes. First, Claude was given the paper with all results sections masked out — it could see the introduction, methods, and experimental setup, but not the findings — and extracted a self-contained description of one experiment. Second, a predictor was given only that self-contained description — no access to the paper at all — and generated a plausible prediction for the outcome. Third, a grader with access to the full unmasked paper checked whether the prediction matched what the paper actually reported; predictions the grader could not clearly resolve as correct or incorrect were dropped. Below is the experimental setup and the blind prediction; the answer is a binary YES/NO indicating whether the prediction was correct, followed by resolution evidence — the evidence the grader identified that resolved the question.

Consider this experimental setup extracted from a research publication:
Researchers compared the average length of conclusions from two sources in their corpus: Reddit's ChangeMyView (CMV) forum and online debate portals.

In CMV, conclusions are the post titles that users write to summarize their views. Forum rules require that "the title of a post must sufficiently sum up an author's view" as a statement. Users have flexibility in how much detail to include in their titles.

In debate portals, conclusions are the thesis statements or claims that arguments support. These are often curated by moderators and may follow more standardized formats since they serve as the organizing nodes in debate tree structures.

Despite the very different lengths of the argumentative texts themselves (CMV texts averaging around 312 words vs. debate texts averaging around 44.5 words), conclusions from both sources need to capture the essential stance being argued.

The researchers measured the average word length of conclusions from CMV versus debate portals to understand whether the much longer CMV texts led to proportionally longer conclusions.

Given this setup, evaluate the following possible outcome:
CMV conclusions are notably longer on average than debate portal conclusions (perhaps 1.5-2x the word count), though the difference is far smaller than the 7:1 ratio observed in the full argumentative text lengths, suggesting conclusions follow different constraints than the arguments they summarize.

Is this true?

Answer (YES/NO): NO